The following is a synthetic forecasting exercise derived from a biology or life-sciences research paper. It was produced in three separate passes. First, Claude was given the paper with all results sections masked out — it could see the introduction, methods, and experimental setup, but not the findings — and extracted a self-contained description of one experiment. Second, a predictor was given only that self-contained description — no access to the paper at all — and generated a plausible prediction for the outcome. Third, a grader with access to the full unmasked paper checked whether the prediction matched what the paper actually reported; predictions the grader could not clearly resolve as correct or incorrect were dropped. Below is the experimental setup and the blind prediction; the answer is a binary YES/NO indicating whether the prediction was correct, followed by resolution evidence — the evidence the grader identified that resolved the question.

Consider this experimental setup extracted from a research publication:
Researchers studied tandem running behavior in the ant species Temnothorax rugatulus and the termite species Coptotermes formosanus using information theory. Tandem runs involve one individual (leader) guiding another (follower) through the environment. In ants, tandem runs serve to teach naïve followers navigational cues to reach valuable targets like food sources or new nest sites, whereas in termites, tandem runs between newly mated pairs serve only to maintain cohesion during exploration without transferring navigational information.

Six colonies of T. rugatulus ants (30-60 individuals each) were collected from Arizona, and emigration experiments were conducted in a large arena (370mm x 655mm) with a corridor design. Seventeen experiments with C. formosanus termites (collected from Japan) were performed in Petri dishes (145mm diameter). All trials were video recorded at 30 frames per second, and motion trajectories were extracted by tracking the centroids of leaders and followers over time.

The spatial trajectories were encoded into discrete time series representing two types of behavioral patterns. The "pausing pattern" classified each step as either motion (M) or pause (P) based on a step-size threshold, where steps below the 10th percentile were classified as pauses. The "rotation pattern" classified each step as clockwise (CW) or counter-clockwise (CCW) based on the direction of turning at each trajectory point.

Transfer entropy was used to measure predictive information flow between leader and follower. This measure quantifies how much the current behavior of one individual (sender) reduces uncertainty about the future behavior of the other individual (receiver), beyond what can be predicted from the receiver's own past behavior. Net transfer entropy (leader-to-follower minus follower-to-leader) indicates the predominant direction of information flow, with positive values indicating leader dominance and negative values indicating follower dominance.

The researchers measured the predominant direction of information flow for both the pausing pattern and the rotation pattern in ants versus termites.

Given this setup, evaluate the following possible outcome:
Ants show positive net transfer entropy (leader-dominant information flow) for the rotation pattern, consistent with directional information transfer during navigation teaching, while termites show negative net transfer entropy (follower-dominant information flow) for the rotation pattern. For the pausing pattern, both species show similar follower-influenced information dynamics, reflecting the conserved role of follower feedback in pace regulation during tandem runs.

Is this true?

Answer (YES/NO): NO